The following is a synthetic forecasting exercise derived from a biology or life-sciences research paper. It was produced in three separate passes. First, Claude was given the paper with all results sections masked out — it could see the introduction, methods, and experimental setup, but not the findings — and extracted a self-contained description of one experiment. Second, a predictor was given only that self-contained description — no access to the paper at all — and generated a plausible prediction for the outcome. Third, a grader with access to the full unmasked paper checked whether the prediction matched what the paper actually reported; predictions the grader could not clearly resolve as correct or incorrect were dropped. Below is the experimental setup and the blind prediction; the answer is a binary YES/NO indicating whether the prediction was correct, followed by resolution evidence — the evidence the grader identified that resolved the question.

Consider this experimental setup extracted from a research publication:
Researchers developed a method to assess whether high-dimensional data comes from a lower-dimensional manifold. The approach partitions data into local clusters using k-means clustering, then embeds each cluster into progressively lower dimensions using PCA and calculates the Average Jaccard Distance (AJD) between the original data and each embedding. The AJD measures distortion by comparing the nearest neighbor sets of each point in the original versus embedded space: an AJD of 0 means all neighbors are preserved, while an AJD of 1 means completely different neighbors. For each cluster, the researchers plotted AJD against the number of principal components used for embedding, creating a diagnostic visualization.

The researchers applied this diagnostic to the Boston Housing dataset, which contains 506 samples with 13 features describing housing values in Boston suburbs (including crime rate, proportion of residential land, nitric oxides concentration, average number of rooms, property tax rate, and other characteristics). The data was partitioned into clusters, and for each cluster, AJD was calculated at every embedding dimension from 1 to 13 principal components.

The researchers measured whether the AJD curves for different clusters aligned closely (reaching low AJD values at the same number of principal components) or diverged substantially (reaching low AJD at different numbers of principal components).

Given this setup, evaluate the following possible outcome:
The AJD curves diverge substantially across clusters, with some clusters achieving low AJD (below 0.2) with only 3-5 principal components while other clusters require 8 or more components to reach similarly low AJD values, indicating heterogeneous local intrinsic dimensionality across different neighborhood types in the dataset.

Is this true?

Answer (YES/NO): YES